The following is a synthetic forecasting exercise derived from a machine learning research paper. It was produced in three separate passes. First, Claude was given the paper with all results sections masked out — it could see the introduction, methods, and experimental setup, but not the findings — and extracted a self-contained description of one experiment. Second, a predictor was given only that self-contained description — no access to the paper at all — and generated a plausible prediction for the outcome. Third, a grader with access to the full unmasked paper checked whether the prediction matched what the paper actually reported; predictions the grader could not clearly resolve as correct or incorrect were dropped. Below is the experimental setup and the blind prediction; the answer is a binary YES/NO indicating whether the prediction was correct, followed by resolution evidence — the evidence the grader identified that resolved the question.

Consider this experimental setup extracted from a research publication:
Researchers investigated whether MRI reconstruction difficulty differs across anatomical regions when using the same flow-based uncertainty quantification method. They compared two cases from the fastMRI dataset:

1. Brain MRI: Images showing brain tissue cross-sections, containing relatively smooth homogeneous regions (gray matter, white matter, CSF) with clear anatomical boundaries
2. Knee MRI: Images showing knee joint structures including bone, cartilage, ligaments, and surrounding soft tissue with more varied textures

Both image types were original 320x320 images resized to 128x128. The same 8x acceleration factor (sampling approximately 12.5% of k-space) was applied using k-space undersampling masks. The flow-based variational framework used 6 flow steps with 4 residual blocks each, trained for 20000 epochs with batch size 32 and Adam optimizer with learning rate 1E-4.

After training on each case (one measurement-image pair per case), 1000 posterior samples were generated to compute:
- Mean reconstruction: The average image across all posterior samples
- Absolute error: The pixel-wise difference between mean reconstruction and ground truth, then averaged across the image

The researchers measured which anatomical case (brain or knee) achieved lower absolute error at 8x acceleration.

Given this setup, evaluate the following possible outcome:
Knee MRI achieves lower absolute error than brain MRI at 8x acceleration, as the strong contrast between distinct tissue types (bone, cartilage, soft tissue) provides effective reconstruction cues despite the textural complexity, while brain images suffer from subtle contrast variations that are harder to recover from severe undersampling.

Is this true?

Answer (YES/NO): YES